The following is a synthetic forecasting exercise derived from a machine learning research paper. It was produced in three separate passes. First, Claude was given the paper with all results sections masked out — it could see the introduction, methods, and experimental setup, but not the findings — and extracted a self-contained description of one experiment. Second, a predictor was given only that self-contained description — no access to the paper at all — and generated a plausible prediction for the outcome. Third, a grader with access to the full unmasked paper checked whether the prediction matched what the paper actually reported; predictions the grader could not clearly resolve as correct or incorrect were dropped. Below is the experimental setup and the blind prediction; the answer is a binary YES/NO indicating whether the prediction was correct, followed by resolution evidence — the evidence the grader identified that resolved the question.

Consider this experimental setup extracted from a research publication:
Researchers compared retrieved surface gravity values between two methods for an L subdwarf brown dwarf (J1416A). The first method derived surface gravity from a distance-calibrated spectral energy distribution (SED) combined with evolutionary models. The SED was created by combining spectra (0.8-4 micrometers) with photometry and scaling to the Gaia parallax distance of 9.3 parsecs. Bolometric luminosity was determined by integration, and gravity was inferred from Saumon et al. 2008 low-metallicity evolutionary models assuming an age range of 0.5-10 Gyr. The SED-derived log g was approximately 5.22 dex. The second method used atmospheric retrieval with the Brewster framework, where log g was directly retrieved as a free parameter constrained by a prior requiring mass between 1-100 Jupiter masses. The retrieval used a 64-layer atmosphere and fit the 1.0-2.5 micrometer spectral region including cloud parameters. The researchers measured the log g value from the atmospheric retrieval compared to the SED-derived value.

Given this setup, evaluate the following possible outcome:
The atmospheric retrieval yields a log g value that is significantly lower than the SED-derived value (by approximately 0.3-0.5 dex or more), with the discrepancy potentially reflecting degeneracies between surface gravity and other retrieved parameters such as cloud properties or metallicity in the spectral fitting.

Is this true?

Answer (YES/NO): NO